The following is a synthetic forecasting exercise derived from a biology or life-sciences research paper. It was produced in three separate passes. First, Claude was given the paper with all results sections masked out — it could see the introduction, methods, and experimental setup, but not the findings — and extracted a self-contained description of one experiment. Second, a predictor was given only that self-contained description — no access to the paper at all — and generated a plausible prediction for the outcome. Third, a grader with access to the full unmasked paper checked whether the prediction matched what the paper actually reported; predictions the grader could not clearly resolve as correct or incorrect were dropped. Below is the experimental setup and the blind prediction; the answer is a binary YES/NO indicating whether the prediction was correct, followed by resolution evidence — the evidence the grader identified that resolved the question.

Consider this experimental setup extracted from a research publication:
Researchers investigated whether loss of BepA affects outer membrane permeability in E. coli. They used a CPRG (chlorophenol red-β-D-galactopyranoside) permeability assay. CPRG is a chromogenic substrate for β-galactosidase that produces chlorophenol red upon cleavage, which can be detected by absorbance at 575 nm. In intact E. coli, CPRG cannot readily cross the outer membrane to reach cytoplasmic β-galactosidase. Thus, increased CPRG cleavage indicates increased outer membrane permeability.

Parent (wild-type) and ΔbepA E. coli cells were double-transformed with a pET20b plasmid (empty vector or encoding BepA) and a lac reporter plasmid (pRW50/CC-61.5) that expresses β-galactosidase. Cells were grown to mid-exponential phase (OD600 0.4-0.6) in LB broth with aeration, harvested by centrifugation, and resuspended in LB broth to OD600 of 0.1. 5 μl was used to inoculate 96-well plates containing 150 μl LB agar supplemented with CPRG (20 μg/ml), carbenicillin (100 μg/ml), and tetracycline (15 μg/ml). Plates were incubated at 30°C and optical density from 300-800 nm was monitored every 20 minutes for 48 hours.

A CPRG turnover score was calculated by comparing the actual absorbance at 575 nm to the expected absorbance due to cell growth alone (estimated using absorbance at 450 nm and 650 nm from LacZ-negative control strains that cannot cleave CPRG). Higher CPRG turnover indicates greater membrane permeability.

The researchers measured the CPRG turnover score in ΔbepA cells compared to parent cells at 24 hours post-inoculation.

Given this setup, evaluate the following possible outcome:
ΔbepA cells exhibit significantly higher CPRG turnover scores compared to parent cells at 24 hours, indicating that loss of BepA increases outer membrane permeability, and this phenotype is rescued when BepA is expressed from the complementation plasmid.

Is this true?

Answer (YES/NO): YES